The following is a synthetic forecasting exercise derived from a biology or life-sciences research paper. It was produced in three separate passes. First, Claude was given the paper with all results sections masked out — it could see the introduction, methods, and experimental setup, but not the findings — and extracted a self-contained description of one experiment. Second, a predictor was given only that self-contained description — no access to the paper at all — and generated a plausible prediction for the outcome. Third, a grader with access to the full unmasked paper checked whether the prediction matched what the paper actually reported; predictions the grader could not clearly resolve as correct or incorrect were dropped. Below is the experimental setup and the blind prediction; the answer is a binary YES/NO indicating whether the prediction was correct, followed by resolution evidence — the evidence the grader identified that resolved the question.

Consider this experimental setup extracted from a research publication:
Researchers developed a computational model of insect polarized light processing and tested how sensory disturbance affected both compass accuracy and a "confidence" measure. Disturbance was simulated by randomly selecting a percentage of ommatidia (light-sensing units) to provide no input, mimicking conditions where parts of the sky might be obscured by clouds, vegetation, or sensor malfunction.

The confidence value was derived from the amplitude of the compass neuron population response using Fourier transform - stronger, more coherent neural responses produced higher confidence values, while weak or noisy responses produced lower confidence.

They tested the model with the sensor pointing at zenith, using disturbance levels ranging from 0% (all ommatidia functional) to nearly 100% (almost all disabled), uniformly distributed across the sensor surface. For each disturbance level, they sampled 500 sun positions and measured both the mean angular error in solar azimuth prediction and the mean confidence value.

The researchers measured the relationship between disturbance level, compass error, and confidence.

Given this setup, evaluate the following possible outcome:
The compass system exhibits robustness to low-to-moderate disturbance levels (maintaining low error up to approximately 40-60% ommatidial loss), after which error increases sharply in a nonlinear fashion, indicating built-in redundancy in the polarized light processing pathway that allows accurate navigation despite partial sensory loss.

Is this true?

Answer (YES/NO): NO